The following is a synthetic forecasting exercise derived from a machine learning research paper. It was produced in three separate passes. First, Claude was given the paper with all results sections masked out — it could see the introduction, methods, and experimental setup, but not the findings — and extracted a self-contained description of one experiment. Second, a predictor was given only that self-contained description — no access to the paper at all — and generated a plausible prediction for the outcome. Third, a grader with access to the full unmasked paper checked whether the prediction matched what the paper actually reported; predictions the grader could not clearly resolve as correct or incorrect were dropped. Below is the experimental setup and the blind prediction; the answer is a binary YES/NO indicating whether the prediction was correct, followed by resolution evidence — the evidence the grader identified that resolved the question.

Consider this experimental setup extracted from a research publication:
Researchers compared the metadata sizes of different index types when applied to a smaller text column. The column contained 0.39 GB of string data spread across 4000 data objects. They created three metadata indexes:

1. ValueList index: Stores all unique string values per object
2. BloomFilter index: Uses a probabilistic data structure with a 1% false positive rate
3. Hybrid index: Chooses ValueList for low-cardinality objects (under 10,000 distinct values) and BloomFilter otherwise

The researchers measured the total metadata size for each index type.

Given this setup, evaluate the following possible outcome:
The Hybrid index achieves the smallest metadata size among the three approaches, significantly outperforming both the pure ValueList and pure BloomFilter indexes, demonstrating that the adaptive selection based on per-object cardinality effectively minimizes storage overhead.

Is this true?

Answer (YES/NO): NO